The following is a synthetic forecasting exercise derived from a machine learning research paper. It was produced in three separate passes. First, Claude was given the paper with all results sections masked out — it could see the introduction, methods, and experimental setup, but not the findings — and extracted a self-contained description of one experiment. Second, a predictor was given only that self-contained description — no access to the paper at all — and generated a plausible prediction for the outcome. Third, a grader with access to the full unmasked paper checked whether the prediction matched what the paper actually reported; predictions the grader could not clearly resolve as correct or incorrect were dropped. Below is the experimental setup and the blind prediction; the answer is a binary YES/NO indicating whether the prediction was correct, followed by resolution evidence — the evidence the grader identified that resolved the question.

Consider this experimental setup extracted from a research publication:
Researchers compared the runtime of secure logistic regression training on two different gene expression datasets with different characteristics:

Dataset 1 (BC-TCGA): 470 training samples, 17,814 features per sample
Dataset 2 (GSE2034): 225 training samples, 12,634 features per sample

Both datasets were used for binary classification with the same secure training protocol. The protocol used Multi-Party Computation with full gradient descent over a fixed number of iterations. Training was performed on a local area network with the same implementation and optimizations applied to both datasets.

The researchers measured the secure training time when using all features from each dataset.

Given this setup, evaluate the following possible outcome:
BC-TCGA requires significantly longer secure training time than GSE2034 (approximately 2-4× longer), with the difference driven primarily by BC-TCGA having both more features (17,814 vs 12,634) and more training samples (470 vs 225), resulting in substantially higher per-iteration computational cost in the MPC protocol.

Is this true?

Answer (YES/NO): NO